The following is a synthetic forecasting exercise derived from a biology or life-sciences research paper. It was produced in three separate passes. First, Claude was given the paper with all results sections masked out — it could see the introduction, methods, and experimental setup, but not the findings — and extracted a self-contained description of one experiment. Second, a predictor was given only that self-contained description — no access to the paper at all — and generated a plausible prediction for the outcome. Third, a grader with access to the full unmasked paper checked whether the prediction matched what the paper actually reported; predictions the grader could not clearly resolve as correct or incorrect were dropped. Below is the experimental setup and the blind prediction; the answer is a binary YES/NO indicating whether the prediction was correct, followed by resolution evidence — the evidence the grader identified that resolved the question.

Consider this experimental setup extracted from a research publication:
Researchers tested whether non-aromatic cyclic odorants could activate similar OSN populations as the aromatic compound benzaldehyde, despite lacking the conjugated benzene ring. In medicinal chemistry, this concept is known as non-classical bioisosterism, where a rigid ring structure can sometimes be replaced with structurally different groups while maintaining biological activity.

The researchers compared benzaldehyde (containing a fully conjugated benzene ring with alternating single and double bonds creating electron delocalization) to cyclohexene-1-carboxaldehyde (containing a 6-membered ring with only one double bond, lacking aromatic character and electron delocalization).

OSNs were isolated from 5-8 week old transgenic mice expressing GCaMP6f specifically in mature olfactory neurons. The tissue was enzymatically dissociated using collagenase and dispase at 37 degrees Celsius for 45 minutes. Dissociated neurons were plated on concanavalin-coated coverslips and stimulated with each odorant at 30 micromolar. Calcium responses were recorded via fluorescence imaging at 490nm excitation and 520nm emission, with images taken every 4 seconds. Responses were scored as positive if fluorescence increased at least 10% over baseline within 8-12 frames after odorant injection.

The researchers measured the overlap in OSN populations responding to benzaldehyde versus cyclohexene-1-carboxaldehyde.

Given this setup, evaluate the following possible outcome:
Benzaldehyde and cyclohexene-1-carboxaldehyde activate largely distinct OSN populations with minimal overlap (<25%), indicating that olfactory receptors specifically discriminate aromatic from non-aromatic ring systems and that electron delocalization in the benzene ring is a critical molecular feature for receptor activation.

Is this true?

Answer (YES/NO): NO